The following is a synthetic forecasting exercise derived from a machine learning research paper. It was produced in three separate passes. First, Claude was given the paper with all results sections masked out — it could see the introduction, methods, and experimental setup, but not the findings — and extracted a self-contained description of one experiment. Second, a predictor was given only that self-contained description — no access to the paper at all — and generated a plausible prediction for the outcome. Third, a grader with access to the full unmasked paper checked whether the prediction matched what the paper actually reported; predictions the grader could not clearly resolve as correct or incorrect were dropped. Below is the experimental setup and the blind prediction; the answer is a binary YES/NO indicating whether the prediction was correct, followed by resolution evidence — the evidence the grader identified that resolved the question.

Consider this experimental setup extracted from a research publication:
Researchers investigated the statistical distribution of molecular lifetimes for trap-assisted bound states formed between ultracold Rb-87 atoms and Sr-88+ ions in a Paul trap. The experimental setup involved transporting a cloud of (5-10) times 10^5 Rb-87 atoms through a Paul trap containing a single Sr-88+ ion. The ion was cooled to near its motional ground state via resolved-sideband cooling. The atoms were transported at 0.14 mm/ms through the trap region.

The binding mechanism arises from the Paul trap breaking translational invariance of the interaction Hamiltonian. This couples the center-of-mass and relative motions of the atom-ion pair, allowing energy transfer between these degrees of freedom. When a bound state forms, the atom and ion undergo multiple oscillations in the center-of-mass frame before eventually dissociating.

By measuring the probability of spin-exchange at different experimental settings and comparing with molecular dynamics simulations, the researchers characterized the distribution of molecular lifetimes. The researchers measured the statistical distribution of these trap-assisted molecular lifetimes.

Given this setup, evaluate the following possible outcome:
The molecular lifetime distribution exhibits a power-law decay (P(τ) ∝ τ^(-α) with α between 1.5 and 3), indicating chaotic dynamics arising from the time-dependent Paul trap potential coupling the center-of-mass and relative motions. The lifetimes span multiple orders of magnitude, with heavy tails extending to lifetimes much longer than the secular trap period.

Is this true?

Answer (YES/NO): NO